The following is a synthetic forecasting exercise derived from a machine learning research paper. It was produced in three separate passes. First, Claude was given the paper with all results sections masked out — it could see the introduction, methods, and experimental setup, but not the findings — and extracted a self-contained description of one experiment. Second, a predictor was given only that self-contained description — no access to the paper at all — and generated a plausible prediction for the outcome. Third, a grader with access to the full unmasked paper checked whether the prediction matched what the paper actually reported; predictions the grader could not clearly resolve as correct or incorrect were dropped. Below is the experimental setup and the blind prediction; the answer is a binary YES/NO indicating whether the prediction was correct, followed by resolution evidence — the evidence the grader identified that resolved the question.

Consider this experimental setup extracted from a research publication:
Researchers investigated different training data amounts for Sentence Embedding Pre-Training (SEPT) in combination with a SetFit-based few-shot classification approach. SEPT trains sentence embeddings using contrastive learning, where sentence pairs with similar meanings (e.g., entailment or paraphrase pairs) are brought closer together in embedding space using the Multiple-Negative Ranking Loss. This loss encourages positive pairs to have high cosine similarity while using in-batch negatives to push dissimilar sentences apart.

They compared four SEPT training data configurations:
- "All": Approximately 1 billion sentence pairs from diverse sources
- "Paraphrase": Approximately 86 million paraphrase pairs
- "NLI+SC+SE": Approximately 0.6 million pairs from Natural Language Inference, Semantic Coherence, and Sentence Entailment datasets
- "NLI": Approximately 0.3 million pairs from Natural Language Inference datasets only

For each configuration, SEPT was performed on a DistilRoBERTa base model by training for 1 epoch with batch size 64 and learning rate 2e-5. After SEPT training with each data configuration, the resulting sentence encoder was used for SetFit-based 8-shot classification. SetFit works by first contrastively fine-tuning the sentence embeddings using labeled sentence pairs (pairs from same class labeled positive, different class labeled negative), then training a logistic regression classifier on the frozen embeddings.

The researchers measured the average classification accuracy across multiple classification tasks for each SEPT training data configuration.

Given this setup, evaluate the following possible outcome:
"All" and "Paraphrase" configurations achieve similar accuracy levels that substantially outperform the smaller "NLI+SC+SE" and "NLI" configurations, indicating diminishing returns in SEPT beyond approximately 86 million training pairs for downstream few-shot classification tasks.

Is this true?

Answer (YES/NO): NO